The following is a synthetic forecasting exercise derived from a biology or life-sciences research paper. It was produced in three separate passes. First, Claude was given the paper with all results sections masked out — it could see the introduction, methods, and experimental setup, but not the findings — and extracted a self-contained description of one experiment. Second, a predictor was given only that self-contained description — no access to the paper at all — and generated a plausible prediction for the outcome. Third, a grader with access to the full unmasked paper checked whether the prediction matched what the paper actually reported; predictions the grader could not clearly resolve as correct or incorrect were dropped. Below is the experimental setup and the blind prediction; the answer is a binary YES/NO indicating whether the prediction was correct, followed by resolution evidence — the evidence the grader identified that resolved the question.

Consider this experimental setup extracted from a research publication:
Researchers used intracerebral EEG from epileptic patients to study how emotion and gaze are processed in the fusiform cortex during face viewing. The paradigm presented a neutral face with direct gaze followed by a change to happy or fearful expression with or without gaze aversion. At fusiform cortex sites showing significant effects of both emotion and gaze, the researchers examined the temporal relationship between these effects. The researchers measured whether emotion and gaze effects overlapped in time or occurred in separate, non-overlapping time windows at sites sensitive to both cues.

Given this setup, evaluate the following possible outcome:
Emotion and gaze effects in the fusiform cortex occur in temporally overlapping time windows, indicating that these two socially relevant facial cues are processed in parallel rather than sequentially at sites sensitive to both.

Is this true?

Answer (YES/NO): NO